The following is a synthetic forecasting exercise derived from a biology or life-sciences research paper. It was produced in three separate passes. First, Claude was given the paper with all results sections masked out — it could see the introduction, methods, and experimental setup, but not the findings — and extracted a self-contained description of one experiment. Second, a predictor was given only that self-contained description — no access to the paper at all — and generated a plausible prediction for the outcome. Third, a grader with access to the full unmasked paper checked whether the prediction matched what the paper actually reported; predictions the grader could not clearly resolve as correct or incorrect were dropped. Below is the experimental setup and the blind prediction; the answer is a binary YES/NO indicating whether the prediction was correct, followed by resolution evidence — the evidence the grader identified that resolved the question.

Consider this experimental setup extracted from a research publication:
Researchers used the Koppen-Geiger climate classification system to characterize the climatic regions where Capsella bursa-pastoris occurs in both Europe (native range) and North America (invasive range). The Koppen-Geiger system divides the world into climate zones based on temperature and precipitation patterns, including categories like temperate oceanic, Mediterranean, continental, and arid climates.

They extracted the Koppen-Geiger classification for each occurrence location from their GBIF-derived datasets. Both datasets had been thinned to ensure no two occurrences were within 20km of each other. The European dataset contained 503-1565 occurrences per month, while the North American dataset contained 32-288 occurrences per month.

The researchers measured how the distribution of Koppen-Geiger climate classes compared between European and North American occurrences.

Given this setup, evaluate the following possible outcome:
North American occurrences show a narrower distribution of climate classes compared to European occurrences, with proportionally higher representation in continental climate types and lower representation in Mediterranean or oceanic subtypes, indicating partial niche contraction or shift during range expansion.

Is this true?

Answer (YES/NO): NO